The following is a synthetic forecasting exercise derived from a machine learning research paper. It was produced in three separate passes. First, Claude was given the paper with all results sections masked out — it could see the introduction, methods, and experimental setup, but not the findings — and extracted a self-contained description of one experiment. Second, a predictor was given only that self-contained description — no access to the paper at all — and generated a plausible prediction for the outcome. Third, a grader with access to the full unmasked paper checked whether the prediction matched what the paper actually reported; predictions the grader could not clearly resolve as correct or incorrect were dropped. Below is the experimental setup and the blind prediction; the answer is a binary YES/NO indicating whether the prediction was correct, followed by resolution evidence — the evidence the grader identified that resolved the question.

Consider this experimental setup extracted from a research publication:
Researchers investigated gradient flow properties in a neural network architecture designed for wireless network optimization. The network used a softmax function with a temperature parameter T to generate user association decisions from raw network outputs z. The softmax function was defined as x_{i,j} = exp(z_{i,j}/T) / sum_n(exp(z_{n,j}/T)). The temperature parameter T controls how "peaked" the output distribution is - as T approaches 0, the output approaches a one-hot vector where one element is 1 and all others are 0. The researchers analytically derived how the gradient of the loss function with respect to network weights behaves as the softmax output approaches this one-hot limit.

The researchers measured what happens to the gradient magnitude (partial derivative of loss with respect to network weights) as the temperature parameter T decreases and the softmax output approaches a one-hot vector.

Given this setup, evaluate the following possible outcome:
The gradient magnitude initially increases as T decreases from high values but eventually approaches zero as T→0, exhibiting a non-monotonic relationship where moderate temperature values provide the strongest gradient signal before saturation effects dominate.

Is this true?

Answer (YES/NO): NO